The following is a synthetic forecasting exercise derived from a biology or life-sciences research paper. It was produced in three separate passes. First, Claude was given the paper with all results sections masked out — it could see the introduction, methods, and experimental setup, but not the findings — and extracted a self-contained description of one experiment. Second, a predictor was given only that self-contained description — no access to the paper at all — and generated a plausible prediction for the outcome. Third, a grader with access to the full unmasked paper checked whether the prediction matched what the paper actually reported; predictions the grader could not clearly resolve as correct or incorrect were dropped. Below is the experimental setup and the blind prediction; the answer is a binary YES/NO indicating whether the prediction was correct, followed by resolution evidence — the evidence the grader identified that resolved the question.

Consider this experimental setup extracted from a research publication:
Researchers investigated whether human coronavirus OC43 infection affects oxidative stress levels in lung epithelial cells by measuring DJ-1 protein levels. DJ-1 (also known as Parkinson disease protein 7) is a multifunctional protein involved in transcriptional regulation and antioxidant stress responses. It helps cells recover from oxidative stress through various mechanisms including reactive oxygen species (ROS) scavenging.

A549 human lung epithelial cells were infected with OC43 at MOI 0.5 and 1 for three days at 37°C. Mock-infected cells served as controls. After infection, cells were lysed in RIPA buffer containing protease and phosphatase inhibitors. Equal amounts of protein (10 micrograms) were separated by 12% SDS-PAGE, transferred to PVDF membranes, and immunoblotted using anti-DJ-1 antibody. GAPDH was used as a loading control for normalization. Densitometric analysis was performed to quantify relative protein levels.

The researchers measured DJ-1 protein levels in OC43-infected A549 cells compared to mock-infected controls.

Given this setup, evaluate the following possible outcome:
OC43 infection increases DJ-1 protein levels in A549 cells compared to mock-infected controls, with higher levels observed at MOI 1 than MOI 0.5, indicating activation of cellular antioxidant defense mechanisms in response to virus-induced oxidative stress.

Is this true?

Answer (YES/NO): NO